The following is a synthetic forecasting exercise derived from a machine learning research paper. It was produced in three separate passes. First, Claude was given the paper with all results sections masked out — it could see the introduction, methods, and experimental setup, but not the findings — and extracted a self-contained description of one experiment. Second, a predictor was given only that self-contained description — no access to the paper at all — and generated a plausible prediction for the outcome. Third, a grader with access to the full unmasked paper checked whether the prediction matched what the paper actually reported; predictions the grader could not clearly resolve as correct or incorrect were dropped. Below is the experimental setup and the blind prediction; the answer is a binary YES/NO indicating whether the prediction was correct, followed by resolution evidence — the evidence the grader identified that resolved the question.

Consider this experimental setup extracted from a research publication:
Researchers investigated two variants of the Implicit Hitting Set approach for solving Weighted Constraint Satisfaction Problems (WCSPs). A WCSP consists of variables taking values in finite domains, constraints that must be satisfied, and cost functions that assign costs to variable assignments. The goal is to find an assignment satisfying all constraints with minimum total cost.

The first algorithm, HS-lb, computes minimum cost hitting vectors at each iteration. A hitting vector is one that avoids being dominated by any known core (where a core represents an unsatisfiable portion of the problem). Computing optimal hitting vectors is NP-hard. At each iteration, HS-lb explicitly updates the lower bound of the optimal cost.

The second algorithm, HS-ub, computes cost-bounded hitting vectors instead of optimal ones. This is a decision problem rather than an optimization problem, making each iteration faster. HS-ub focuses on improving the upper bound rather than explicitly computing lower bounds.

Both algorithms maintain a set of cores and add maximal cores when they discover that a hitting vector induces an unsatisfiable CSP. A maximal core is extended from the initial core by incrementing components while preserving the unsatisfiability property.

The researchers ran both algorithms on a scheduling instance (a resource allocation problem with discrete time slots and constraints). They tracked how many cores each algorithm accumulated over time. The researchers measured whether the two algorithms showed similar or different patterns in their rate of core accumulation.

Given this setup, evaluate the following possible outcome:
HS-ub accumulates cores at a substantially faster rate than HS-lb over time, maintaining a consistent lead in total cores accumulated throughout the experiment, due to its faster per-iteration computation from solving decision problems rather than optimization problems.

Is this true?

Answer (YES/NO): YES